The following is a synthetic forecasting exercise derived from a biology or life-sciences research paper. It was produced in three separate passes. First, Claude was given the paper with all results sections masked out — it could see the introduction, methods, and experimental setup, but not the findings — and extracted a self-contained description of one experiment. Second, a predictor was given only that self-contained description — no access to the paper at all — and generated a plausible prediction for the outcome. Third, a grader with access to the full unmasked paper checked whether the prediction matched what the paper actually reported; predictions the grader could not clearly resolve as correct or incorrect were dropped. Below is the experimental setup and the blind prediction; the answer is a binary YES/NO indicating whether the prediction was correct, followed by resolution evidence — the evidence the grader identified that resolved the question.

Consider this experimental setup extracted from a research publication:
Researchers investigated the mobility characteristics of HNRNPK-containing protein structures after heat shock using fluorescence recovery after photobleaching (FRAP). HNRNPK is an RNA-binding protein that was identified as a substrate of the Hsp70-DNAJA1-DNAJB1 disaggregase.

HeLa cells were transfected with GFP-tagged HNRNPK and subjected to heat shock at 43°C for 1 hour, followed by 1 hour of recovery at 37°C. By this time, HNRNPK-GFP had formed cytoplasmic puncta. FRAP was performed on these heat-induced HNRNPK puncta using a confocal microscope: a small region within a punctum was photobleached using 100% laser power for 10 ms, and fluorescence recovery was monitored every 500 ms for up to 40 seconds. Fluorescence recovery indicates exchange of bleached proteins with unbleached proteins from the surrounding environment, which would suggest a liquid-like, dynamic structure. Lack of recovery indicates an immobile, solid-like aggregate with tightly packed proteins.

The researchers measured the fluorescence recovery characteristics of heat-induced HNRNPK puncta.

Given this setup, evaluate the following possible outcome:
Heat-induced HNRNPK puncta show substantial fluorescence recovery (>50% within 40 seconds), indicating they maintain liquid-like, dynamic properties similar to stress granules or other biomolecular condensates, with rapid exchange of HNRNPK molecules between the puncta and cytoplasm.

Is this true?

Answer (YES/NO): NO